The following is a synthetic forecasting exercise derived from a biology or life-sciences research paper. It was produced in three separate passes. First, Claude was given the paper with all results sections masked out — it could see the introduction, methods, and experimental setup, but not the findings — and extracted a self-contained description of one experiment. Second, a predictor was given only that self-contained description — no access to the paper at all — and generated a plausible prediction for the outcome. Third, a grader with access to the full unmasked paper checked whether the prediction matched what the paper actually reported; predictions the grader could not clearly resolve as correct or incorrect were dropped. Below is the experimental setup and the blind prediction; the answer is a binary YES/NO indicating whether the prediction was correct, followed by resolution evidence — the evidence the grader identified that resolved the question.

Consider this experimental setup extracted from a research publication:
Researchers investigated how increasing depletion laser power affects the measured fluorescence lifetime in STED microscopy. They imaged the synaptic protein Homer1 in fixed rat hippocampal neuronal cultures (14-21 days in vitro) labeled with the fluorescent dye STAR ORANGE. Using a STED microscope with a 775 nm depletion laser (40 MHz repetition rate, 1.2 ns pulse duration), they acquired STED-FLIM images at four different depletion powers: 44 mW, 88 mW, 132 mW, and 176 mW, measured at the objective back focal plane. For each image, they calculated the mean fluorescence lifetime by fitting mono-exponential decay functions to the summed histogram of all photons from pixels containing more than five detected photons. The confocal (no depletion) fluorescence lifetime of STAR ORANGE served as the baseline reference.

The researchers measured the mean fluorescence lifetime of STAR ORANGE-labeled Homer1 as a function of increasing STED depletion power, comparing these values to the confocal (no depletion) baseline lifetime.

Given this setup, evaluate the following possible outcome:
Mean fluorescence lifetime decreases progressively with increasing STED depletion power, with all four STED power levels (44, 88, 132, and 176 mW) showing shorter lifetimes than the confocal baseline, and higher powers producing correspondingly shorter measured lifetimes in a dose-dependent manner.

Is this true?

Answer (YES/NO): YES